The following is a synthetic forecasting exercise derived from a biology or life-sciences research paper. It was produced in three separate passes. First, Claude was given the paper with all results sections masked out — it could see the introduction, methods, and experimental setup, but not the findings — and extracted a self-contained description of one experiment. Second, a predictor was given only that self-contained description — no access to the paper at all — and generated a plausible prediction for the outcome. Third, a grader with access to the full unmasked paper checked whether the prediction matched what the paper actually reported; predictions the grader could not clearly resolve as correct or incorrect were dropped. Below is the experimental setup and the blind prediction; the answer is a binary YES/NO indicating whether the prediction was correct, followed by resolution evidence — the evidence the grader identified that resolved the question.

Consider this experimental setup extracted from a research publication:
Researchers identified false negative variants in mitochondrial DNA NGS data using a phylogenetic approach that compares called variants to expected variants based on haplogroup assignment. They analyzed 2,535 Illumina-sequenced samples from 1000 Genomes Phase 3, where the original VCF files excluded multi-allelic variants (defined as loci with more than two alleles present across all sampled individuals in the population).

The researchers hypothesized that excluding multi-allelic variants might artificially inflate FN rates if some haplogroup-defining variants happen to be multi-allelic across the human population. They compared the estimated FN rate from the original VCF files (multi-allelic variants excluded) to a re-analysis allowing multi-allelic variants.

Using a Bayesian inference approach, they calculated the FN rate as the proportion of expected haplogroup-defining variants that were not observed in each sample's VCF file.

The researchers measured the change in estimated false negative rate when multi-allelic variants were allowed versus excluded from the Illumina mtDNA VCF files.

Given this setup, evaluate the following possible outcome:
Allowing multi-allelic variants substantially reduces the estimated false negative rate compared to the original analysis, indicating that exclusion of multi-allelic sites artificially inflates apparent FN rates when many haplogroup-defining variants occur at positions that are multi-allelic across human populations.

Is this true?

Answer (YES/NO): YES